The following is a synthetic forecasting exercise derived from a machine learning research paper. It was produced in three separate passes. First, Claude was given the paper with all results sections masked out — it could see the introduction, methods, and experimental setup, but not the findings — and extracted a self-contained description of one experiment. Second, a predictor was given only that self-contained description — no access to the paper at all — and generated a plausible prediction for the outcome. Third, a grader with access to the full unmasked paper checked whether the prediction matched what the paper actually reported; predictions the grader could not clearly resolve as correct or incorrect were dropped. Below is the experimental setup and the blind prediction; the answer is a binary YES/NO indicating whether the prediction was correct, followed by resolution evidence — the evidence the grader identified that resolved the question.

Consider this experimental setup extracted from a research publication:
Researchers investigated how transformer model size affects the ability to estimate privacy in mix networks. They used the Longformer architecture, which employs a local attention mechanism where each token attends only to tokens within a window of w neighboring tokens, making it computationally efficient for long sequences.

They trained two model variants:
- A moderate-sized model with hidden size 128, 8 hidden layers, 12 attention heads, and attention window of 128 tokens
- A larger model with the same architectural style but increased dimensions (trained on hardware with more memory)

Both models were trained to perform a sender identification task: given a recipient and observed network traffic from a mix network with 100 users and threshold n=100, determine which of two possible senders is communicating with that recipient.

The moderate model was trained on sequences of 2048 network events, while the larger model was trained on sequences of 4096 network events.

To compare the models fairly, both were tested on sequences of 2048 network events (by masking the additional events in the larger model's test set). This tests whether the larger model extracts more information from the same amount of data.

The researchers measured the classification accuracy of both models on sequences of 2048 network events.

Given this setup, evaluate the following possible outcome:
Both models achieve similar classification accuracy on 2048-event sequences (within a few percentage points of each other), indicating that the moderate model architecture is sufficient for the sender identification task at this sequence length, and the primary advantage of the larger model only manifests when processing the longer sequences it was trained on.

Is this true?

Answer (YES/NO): NO